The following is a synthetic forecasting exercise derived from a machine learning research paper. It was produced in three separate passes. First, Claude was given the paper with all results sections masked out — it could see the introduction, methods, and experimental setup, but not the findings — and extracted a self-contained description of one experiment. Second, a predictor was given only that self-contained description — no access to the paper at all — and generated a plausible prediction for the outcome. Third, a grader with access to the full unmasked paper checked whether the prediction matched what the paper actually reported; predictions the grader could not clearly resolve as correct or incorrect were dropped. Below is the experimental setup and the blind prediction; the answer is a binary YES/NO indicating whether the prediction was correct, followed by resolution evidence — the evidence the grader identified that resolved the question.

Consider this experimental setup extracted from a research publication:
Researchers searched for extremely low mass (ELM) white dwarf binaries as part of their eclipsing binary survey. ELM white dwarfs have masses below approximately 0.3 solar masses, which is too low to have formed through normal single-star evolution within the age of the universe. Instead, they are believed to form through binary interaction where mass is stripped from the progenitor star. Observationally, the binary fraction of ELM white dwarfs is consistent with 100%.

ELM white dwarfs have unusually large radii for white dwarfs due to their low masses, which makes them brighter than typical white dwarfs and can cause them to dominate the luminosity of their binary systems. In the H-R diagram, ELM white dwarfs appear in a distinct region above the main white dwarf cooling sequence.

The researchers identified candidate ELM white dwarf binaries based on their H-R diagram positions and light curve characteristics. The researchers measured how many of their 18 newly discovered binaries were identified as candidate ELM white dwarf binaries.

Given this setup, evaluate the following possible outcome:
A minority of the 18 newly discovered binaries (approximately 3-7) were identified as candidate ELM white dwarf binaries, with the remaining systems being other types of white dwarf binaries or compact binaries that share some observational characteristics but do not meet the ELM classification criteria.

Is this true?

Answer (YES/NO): NO